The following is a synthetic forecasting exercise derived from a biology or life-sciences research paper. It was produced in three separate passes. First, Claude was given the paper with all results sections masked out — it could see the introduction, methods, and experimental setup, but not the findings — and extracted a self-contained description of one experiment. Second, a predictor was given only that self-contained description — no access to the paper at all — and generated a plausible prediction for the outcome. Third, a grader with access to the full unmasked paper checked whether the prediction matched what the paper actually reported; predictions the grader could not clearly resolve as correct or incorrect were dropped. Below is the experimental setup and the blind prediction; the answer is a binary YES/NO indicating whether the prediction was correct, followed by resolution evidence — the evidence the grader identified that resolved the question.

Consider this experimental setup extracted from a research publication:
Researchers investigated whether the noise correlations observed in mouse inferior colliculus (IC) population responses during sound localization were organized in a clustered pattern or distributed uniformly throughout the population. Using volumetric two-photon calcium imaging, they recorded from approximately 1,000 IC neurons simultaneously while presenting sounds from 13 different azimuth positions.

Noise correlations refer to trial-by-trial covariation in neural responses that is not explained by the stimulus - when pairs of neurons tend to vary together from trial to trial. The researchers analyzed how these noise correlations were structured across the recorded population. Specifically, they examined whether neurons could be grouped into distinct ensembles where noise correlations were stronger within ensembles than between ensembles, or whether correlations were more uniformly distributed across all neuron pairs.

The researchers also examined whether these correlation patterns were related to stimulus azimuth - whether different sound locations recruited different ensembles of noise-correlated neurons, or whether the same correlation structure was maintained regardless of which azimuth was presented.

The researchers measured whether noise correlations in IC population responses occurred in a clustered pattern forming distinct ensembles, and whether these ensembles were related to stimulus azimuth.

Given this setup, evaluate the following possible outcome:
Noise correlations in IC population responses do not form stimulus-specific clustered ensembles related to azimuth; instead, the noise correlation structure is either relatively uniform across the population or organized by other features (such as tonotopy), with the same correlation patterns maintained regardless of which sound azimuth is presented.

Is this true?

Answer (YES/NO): NO